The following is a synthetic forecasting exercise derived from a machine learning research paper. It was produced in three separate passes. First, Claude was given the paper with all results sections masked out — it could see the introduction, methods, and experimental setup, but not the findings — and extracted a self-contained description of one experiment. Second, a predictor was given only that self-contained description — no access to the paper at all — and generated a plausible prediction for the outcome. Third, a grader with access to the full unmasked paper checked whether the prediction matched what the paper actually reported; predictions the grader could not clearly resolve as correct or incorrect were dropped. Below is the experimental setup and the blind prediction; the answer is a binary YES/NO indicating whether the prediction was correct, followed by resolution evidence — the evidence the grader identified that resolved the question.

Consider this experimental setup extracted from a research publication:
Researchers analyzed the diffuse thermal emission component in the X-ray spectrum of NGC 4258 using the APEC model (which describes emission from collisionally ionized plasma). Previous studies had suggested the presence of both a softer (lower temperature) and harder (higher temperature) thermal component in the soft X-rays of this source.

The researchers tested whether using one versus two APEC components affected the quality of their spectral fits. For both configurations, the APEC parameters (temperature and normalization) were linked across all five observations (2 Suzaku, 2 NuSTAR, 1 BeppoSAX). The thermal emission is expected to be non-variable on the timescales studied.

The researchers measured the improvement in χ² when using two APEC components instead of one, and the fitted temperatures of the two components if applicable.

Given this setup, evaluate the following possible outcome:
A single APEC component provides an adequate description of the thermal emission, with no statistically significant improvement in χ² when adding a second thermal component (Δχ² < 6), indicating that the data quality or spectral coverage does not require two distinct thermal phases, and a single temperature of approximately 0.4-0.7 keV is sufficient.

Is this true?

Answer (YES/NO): NO